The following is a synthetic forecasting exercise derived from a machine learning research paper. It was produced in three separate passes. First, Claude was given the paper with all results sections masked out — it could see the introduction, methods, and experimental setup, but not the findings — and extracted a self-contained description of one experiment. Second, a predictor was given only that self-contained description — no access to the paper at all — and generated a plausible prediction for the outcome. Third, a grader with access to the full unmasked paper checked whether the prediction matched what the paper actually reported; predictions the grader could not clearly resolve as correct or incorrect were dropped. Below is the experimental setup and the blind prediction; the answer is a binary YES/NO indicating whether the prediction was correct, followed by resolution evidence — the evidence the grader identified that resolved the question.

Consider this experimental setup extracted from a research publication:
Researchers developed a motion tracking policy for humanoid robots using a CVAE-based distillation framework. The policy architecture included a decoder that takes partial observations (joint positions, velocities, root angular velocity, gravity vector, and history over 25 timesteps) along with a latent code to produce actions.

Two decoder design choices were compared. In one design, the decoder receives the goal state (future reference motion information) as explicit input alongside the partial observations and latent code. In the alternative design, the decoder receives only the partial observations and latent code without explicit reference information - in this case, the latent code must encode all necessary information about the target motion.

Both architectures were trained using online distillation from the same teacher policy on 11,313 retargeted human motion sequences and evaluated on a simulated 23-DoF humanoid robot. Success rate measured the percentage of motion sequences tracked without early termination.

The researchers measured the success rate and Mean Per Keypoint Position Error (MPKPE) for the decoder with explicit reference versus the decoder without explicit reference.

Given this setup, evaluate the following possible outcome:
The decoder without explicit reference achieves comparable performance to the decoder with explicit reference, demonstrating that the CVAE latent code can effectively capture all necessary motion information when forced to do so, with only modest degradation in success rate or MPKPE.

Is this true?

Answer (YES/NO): NO